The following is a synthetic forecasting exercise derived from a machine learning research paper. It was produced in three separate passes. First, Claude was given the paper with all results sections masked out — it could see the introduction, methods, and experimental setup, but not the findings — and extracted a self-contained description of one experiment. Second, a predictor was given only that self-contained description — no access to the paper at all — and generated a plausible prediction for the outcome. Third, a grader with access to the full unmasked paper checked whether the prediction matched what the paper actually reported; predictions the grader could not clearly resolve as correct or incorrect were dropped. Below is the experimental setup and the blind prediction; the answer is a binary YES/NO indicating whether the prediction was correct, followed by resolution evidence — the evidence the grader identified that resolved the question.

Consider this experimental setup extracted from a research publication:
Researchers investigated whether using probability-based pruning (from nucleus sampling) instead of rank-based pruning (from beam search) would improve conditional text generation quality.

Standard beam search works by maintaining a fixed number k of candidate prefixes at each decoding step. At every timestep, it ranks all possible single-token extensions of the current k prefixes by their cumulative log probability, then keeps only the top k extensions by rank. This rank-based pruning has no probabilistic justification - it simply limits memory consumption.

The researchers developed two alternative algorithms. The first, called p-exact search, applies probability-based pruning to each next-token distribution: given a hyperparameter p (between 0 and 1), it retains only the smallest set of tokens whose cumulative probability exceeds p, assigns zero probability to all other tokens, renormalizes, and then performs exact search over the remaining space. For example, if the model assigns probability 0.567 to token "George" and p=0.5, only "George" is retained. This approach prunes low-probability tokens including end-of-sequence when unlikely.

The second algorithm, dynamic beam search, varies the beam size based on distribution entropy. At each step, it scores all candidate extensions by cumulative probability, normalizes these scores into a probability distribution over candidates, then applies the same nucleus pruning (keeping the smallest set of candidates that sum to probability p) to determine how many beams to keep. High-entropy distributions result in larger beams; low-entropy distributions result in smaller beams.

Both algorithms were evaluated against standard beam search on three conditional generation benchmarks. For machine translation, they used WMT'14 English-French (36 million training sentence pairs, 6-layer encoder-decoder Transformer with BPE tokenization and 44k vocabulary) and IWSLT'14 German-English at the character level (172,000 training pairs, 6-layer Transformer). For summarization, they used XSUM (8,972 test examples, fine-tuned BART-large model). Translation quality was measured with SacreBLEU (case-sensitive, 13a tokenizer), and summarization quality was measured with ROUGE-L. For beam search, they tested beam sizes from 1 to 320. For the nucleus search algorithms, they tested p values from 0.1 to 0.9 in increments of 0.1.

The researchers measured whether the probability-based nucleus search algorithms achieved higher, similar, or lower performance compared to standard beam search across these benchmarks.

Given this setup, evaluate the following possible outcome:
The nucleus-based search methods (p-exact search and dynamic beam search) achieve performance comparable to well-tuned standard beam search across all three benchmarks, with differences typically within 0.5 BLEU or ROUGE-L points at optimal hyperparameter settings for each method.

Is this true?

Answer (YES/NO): YES